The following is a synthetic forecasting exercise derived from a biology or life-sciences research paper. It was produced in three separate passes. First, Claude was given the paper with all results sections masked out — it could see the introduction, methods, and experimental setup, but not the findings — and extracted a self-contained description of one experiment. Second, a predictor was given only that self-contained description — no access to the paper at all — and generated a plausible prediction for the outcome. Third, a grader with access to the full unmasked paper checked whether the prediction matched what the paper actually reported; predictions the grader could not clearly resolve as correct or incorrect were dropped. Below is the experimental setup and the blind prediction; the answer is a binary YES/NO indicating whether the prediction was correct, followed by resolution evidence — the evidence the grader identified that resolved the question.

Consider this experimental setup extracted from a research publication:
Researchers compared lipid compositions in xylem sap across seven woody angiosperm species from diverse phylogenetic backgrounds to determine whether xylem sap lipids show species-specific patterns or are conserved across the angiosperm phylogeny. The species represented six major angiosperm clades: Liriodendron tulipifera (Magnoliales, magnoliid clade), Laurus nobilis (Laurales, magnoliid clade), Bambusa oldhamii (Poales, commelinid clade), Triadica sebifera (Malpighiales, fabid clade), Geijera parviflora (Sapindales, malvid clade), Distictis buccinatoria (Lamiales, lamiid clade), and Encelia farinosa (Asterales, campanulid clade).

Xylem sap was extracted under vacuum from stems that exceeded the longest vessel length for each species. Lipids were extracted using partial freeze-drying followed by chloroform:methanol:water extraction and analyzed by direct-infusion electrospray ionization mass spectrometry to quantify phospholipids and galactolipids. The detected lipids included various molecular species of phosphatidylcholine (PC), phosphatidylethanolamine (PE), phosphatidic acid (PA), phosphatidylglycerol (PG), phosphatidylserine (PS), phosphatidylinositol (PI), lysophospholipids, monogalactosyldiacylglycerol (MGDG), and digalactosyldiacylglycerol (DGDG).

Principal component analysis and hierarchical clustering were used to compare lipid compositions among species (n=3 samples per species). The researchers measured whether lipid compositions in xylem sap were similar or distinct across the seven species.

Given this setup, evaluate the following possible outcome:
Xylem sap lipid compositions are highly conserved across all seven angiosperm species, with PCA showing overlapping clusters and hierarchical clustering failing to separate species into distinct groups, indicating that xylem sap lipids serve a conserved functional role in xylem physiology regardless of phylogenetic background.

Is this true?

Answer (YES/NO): NO